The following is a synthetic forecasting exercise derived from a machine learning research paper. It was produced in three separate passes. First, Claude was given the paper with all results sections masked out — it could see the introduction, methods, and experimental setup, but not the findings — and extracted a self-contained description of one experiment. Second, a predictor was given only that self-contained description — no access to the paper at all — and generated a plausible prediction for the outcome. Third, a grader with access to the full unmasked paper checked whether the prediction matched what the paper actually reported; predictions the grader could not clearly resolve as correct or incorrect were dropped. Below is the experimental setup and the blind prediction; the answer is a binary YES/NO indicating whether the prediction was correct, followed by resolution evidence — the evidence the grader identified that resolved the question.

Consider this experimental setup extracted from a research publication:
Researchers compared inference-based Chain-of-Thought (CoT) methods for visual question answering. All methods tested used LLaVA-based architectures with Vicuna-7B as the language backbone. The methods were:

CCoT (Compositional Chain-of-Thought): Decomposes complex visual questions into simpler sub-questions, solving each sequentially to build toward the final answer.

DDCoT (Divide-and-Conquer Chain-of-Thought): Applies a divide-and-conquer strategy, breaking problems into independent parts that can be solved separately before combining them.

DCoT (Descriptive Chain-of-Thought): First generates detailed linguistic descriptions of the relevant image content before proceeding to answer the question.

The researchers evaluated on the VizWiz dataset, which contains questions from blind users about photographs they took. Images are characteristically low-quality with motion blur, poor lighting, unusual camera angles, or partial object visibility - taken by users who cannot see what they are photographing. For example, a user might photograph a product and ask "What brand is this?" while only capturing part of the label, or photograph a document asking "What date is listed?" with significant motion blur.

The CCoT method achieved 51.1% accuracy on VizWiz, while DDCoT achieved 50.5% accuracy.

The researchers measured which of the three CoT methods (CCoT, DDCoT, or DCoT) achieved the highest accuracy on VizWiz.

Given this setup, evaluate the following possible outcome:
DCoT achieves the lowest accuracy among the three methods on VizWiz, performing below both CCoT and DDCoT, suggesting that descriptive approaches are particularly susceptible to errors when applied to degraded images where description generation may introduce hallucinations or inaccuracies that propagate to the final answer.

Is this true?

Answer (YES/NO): NO